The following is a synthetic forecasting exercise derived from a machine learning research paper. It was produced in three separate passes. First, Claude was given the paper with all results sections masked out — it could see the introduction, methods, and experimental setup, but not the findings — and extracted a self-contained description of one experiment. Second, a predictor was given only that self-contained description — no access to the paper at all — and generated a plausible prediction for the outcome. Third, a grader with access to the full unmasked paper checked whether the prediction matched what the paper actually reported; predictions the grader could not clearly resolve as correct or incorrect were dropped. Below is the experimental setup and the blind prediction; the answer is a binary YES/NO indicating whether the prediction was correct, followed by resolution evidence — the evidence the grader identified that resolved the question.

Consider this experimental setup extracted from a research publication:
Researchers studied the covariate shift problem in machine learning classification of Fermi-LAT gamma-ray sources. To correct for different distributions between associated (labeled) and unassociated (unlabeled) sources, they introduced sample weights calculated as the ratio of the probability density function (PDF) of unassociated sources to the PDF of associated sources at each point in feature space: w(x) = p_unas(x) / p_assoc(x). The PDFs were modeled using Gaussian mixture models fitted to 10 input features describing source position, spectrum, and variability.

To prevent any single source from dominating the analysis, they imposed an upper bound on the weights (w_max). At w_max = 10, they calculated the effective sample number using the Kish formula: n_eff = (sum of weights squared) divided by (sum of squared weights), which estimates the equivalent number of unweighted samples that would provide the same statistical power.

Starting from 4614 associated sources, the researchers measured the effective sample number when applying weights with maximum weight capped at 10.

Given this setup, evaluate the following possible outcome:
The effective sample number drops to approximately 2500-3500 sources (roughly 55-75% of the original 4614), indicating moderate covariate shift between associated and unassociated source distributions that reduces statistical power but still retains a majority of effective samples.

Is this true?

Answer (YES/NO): NO